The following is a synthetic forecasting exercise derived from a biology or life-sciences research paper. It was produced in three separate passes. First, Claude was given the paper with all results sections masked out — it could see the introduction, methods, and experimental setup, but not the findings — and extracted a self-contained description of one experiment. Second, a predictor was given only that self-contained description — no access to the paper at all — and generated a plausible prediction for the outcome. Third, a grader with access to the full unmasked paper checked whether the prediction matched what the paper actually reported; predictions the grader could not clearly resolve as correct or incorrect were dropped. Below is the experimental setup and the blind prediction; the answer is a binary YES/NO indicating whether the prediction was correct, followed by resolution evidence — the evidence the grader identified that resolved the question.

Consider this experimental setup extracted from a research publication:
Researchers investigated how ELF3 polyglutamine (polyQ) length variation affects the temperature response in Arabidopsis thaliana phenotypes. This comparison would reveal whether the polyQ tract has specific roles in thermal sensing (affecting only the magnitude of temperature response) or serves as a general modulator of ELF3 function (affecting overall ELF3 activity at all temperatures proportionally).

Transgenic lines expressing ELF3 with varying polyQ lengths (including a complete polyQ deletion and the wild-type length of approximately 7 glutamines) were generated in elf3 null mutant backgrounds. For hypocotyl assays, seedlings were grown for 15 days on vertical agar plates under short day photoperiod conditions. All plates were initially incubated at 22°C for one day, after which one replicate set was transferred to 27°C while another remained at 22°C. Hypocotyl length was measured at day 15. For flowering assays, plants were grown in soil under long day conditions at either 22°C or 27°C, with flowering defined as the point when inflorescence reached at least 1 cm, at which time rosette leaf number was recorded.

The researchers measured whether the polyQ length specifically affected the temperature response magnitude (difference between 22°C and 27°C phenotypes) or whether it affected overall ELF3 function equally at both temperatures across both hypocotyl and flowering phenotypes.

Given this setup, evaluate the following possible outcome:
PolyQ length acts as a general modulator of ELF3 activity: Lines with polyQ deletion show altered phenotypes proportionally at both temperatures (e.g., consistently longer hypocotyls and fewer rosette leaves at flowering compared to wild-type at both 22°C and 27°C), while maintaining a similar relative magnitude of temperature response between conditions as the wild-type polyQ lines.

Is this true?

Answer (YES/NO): NO